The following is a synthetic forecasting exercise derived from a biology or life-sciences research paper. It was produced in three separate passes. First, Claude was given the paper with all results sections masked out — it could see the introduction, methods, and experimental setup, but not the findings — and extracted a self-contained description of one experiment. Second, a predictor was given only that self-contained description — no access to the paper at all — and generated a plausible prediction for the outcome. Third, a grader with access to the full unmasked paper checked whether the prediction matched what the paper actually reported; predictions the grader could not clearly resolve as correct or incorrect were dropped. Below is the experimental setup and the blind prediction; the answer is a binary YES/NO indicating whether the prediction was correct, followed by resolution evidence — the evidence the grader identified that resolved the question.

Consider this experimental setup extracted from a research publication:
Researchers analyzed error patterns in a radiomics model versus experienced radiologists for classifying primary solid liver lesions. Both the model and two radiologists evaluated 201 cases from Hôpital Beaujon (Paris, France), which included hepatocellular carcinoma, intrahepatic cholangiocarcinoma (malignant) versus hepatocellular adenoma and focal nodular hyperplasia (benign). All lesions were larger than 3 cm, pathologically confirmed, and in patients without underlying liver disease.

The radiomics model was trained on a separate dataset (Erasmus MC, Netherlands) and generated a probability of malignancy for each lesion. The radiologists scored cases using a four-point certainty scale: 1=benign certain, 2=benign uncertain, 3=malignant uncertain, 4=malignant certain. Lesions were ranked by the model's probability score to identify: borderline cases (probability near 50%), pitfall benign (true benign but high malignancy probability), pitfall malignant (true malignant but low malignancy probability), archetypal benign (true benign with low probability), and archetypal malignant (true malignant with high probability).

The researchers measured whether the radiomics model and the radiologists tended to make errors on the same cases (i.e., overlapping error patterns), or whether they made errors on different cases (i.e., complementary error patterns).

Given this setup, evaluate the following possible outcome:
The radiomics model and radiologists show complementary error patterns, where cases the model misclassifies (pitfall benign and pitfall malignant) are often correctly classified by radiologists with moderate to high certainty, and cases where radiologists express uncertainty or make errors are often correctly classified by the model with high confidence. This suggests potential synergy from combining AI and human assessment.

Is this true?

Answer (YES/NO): YES